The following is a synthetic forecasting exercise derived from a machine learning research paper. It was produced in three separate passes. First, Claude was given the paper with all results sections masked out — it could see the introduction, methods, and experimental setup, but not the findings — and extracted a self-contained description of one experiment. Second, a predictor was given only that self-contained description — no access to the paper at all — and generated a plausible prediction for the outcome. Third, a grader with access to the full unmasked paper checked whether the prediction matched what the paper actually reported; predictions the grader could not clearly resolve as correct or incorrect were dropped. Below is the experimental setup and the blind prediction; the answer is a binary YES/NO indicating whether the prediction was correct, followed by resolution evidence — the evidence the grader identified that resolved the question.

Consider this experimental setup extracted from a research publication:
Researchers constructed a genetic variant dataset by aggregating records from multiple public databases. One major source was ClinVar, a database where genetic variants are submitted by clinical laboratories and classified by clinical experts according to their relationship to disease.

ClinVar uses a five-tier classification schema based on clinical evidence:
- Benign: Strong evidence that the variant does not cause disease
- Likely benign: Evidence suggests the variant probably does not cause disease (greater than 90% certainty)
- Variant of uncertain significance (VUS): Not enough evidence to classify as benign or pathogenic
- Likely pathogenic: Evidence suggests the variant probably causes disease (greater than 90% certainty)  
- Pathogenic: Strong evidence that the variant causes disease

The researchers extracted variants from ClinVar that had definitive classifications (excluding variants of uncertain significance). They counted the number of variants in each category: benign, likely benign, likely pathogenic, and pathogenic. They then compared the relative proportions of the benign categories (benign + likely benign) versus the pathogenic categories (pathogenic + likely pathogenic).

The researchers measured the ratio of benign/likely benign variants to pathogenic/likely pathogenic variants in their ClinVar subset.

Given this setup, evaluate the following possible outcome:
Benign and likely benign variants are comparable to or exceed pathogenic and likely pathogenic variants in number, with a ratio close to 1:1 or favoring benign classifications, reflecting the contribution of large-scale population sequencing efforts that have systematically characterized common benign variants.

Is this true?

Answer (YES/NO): YES